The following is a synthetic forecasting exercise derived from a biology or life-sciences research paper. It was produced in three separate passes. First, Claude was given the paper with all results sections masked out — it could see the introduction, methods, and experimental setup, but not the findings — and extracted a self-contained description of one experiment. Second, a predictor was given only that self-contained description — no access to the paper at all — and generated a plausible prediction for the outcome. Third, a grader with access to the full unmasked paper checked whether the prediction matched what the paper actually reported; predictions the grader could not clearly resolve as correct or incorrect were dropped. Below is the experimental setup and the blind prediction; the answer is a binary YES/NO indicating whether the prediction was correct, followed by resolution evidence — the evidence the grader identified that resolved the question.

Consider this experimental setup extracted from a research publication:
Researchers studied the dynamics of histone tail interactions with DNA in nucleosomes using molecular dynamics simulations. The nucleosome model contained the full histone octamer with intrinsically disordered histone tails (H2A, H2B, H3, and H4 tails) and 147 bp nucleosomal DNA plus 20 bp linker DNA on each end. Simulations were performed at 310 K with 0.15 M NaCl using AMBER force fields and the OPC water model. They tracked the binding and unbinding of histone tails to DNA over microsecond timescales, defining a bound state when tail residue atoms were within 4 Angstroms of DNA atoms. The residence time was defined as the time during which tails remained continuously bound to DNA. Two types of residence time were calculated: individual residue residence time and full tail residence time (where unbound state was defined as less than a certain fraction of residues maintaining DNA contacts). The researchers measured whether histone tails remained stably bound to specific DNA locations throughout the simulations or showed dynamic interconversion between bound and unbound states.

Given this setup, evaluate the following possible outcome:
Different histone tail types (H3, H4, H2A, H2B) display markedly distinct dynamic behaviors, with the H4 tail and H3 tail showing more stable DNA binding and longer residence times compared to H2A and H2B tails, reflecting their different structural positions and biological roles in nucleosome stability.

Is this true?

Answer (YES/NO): NO